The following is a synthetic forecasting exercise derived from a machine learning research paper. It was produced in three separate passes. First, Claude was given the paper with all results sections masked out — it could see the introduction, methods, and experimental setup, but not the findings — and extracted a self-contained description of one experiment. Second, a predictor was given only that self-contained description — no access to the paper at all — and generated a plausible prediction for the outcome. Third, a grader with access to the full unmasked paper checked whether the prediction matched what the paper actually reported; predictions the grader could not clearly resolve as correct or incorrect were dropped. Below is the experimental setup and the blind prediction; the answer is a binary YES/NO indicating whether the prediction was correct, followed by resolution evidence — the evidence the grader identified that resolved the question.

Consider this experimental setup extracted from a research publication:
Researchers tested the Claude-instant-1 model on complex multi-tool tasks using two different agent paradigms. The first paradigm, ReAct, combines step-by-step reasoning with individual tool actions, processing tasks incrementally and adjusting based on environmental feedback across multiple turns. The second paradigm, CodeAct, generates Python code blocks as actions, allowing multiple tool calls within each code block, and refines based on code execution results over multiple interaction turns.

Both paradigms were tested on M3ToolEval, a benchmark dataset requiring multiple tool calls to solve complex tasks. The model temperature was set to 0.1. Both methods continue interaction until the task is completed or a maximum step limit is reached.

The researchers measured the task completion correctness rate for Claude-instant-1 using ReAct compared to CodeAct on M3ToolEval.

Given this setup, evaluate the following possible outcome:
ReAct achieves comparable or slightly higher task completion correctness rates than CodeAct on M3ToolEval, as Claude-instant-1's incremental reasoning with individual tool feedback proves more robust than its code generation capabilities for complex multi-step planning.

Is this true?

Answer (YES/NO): NO